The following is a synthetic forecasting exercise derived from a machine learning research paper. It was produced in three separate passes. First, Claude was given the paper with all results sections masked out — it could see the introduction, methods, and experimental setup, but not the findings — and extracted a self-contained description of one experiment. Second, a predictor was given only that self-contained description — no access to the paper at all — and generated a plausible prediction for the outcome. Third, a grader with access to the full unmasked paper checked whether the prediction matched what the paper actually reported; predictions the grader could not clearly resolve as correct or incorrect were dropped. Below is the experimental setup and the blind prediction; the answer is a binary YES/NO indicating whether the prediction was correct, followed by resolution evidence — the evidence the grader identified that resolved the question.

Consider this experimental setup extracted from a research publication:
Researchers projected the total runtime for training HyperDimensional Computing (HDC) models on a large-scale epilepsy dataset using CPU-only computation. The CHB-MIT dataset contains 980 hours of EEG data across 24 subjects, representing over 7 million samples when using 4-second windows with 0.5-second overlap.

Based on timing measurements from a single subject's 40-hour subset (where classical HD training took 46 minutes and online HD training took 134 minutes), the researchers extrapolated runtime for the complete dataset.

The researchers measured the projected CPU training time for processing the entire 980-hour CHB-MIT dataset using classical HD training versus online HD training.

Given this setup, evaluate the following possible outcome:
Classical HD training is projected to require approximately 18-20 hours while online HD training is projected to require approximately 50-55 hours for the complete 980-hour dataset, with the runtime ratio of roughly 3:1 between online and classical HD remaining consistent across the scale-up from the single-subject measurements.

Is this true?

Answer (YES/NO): YES